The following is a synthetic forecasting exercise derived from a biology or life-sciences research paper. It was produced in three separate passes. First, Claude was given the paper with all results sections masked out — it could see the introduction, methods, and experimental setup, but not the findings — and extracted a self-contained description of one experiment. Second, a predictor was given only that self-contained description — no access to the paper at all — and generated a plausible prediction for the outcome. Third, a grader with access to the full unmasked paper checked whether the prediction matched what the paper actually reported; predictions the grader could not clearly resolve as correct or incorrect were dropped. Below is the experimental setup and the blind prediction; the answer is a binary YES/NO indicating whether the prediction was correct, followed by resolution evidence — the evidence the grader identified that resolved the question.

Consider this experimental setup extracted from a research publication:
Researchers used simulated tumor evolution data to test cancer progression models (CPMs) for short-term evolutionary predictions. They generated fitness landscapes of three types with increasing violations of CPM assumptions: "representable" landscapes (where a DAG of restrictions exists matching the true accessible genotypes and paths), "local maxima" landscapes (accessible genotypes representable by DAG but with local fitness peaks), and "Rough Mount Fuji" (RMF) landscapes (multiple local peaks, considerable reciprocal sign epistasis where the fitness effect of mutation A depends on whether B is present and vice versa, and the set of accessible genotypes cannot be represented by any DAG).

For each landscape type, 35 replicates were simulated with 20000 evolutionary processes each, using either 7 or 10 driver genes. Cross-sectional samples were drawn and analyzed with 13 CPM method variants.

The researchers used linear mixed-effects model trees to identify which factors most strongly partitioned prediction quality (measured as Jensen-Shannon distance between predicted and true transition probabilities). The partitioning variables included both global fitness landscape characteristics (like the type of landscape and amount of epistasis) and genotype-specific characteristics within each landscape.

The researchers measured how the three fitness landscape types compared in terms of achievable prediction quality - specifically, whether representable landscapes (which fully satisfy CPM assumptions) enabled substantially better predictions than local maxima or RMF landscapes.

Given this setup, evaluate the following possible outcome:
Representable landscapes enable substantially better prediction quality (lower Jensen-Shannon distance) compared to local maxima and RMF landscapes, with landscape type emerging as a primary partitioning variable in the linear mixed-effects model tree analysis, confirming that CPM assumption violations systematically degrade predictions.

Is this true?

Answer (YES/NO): NO